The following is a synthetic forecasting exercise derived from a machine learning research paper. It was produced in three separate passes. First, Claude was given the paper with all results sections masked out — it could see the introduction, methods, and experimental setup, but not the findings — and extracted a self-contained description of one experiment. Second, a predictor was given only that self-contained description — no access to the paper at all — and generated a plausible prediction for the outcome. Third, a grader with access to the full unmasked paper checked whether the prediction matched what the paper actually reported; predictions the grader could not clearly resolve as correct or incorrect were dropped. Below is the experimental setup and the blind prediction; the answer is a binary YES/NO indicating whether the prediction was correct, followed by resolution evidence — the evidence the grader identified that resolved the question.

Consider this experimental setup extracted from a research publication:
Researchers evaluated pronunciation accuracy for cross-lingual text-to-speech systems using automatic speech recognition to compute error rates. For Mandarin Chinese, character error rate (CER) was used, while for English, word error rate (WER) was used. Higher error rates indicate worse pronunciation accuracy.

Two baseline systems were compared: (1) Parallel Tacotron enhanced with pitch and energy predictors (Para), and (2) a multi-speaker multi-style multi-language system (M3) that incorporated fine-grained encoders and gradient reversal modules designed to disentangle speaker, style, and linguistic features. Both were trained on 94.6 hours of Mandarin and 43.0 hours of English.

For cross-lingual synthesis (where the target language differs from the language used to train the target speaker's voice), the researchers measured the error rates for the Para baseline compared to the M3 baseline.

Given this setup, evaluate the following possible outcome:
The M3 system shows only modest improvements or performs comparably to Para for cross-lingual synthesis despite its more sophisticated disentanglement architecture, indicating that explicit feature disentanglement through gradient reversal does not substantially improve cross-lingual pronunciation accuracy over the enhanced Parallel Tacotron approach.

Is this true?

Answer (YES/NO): YES